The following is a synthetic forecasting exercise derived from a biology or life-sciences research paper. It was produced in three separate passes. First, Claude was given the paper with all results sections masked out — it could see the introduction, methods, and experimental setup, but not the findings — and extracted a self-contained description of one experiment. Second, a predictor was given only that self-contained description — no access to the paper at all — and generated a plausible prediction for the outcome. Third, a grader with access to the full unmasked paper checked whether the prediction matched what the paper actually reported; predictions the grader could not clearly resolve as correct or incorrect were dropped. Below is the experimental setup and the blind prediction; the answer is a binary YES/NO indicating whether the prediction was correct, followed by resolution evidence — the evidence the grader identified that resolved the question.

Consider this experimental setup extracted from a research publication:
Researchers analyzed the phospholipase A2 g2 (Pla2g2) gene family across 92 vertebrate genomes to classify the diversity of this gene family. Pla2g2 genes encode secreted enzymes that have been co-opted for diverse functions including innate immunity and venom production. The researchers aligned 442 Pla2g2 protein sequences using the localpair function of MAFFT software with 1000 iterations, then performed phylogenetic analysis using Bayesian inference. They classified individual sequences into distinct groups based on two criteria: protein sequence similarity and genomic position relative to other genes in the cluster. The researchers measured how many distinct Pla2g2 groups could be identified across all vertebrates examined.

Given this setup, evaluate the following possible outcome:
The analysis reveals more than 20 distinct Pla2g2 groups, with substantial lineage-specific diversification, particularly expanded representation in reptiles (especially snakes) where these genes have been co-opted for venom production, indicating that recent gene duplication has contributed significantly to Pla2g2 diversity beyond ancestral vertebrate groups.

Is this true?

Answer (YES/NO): NO